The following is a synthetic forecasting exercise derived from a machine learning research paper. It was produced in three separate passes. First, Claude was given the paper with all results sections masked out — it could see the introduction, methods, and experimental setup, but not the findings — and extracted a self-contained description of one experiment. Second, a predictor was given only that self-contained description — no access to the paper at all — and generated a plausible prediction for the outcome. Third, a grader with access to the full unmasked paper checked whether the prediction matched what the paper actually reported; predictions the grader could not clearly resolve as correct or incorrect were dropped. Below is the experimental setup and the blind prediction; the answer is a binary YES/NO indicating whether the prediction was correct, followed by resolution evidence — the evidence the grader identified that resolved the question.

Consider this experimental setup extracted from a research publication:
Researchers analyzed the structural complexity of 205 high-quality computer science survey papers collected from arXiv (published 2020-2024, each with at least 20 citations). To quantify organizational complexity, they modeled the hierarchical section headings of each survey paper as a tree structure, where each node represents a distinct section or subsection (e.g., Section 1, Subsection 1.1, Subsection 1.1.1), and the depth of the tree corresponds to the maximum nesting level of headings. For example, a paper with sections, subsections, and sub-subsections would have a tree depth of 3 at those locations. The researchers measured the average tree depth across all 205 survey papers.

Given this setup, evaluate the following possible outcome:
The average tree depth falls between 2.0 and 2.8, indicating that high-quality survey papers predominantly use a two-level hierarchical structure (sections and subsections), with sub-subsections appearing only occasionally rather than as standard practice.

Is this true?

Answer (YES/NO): NO